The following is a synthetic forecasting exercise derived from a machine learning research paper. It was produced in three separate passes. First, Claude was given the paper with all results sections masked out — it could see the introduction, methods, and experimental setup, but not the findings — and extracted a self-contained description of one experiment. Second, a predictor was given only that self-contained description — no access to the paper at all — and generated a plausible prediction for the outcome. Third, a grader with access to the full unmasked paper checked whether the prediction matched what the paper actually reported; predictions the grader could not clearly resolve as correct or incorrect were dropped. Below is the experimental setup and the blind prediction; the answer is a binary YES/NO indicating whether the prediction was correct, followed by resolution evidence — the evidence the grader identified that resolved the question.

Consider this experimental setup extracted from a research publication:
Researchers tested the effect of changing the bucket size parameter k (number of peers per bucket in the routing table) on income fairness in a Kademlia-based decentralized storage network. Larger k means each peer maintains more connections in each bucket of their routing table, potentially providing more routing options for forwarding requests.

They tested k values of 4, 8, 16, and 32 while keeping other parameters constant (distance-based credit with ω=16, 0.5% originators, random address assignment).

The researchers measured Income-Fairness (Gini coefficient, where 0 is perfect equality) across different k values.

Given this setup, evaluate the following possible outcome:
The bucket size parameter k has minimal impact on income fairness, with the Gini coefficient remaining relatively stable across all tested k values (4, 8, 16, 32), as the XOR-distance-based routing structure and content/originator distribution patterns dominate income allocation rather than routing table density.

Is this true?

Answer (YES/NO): YES